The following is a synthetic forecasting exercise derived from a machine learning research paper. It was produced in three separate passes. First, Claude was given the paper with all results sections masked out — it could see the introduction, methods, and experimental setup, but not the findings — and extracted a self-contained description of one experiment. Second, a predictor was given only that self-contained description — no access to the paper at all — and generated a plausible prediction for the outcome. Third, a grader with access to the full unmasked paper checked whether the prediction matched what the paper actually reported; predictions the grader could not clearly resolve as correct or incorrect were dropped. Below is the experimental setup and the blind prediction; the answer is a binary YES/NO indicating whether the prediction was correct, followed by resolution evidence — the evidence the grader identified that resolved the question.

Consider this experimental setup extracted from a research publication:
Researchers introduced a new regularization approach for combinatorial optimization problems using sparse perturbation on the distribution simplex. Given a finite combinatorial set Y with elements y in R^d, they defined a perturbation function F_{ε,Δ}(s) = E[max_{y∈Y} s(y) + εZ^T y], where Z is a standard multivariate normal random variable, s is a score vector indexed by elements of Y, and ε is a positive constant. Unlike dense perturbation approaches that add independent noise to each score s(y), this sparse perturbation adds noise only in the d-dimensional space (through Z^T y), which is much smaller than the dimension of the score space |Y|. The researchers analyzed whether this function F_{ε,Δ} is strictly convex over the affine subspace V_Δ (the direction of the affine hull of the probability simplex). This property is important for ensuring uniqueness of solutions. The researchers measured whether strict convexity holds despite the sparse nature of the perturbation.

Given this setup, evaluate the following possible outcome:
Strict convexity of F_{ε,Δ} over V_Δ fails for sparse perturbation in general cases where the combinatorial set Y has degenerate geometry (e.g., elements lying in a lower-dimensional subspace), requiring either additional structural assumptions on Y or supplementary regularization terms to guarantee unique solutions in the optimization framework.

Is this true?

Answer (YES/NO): NO